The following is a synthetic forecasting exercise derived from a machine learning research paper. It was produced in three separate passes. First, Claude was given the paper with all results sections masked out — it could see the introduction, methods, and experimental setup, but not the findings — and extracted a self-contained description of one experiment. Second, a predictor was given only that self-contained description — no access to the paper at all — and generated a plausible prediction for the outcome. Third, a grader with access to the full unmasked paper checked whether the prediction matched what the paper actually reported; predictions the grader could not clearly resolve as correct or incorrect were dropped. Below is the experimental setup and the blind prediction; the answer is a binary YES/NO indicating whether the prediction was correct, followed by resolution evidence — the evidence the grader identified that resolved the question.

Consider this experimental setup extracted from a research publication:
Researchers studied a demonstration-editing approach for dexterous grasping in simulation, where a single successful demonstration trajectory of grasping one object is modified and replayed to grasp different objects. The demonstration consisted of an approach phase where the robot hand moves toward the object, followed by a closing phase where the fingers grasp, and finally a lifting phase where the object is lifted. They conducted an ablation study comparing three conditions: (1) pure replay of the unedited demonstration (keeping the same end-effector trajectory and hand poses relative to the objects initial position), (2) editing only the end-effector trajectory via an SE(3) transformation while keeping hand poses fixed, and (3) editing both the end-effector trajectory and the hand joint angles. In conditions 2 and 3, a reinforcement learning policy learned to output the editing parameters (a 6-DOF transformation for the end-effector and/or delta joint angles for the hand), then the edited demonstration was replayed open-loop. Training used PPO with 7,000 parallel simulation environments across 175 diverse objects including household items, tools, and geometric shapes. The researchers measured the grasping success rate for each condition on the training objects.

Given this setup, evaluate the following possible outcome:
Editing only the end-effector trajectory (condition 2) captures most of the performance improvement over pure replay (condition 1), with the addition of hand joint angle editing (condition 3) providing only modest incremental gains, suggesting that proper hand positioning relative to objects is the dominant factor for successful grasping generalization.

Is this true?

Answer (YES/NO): YES